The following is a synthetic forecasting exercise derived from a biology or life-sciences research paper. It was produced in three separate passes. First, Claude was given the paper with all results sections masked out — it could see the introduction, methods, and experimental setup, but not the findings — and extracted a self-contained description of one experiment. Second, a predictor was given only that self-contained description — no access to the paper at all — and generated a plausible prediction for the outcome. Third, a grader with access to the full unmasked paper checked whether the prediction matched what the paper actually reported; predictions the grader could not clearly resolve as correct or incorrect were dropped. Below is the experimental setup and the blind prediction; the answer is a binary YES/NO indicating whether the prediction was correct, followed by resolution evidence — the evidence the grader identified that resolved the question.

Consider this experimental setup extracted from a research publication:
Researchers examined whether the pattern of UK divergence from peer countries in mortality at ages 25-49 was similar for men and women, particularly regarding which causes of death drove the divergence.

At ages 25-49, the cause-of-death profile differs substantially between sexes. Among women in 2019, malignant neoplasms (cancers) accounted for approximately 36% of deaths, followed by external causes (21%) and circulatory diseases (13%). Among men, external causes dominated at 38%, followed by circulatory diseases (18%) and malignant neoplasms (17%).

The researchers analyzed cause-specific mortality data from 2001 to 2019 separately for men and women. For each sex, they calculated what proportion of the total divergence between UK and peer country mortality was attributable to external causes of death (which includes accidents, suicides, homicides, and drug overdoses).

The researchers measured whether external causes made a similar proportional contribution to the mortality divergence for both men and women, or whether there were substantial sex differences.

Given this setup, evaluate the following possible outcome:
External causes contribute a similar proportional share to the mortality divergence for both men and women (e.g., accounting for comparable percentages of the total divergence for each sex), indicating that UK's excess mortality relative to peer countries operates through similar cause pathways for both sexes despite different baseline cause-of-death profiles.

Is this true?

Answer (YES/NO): YES